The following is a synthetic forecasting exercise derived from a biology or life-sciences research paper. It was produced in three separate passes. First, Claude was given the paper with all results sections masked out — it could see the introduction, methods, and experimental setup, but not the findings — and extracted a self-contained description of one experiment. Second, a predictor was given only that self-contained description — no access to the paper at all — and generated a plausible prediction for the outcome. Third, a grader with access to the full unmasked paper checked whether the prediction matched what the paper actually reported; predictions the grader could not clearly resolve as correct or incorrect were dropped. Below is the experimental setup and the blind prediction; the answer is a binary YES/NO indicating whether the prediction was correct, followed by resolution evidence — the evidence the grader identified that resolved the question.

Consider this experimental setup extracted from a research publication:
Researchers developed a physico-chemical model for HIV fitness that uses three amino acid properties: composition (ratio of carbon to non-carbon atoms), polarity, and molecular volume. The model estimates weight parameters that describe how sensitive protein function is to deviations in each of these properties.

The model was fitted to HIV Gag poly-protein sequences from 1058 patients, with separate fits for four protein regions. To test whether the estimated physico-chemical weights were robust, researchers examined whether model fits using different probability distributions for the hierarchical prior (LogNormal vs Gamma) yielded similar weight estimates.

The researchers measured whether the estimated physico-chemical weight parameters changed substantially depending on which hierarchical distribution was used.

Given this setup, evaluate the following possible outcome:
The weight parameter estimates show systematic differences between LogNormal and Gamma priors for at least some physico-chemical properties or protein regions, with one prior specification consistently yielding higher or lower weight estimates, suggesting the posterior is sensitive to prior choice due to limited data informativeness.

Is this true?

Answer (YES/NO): NO